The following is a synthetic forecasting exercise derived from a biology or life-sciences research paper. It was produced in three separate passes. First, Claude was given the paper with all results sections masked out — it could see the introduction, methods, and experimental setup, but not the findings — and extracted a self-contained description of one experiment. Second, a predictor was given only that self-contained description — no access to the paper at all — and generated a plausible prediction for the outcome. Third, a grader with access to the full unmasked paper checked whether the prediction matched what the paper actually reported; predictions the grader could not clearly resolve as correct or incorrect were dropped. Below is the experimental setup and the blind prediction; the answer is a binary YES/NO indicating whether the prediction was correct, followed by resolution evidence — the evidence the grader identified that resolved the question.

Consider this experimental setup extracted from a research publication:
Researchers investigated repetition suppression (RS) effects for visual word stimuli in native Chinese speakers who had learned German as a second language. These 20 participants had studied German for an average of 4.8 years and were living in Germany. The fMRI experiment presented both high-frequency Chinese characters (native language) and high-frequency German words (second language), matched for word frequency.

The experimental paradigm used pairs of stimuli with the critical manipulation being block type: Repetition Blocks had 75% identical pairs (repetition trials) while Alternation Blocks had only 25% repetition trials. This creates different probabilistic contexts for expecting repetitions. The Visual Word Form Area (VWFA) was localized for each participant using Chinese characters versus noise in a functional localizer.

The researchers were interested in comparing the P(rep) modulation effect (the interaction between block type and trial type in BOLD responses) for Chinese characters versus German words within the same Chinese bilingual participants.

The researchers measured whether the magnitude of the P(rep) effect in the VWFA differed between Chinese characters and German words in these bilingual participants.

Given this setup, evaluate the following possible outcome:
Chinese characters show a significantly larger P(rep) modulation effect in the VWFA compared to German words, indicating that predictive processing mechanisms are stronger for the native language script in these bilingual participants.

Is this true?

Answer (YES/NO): NO